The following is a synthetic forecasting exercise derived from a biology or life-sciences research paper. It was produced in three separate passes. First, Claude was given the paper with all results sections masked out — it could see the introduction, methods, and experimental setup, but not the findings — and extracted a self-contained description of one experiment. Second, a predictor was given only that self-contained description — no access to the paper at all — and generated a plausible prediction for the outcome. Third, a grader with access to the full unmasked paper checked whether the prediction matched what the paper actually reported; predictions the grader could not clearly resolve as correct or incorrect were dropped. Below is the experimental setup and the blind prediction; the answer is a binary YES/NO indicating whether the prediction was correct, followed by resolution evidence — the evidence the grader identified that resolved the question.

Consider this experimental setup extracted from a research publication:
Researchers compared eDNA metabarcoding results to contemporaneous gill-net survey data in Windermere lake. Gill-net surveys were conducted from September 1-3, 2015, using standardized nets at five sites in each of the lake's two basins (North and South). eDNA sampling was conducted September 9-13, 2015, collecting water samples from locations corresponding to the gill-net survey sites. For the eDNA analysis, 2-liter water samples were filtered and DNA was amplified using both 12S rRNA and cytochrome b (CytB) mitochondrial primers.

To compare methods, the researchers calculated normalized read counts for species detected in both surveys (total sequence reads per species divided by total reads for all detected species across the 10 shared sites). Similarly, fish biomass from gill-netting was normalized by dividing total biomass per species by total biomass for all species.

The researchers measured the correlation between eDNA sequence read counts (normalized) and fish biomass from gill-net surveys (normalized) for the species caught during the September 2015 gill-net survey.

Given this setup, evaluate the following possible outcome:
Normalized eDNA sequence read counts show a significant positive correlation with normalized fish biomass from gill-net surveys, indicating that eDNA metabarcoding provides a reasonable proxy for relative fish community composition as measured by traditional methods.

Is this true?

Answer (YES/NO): YES